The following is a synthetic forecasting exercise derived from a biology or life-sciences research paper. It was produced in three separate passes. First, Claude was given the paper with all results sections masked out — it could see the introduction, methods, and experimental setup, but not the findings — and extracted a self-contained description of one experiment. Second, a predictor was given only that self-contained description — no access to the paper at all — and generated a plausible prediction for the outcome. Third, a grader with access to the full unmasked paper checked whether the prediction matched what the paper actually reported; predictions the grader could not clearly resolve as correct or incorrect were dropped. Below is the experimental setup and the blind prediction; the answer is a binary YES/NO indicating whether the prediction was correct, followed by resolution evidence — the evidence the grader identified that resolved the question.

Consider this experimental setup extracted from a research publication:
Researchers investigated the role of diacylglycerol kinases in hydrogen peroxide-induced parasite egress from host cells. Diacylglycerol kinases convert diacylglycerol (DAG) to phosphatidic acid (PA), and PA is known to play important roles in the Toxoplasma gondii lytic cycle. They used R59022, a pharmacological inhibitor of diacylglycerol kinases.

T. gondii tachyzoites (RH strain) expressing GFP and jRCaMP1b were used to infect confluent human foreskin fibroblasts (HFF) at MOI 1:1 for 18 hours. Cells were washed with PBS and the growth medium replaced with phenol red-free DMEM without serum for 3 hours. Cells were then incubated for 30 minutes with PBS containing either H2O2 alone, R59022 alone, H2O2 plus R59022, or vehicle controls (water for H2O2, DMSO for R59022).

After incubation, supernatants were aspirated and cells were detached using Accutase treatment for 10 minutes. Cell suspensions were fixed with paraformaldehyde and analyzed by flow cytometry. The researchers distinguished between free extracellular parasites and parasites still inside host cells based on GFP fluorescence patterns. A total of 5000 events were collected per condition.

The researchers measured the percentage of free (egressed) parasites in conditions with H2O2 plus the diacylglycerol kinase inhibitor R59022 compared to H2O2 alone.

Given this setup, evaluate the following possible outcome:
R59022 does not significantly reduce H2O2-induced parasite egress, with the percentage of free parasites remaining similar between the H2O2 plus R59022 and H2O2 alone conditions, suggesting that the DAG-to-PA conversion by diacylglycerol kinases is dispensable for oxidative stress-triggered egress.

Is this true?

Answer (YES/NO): NO